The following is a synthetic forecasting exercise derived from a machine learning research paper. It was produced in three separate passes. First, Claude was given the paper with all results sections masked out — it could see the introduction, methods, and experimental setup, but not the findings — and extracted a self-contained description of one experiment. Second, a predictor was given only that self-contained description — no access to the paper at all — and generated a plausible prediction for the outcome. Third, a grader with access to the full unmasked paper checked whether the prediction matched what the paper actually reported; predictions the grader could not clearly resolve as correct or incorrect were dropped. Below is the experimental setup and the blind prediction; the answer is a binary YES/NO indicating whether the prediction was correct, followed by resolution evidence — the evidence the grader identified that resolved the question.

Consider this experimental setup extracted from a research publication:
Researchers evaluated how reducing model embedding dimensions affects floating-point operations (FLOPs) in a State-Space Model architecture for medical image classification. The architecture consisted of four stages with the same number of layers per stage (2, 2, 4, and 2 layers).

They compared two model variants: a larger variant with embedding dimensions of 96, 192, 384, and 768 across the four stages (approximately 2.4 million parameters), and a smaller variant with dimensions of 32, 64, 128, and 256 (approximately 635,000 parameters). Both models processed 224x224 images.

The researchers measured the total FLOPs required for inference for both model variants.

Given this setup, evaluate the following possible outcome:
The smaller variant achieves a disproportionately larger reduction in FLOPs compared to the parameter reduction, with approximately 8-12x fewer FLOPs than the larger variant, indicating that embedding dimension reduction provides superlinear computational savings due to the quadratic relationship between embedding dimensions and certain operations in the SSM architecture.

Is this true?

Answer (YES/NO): NO